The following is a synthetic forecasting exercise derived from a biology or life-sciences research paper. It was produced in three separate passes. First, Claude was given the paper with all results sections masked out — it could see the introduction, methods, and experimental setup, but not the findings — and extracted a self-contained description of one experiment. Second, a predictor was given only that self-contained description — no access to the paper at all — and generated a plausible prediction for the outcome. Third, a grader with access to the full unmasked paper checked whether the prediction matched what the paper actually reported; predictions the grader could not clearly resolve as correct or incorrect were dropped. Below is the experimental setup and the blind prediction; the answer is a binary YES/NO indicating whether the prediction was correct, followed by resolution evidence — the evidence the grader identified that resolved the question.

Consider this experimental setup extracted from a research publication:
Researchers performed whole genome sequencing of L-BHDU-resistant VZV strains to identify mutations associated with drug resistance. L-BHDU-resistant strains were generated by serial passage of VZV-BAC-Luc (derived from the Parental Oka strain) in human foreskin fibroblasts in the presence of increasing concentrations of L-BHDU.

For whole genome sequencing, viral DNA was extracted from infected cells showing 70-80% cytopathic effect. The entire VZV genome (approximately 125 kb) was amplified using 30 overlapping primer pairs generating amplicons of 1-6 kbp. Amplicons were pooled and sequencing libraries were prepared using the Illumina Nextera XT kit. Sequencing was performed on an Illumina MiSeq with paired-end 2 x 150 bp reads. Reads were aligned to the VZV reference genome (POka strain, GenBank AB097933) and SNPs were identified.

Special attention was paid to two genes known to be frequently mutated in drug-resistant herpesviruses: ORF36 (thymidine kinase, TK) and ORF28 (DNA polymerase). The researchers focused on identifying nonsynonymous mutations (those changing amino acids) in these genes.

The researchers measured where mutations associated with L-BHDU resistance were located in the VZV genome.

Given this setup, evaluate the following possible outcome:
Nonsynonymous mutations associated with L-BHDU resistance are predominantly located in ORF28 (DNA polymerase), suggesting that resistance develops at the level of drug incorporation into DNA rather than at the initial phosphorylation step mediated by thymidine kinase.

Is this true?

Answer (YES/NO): NO